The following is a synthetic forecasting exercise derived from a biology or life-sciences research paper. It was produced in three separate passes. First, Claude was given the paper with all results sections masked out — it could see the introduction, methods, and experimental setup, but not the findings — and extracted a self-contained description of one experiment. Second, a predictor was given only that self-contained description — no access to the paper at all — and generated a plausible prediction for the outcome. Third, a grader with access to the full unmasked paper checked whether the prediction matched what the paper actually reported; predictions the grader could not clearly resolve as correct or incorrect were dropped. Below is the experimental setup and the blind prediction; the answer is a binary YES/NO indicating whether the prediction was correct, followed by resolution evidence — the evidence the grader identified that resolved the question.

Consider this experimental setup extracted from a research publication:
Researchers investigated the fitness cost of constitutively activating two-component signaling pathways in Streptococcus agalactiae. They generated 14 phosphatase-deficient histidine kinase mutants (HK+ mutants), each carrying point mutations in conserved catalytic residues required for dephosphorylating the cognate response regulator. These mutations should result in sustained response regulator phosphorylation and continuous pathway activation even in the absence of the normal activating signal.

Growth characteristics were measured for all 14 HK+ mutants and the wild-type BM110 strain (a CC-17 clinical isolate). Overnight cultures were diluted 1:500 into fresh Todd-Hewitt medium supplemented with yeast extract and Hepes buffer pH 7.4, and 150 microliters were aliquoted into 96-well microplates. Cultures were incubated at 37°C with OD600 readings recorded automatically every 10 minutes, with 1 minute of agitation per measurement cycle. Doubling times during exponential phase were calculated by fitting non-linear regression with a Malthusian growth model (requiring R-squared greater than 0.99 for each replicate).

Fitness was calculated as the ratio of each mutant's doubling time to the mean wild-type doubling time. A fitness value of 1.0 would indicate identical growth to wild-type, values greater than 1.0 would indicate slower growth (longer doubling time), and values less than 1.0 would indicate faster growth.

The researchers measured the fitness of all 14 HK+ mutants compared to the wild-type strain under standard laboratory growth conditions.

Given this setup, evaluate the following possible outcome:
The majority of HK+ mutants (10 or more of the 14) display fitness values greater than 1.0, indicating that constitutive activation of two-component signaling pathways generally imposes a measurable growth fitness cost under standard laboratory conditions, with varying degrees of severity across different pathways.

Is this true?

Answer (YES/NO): NO